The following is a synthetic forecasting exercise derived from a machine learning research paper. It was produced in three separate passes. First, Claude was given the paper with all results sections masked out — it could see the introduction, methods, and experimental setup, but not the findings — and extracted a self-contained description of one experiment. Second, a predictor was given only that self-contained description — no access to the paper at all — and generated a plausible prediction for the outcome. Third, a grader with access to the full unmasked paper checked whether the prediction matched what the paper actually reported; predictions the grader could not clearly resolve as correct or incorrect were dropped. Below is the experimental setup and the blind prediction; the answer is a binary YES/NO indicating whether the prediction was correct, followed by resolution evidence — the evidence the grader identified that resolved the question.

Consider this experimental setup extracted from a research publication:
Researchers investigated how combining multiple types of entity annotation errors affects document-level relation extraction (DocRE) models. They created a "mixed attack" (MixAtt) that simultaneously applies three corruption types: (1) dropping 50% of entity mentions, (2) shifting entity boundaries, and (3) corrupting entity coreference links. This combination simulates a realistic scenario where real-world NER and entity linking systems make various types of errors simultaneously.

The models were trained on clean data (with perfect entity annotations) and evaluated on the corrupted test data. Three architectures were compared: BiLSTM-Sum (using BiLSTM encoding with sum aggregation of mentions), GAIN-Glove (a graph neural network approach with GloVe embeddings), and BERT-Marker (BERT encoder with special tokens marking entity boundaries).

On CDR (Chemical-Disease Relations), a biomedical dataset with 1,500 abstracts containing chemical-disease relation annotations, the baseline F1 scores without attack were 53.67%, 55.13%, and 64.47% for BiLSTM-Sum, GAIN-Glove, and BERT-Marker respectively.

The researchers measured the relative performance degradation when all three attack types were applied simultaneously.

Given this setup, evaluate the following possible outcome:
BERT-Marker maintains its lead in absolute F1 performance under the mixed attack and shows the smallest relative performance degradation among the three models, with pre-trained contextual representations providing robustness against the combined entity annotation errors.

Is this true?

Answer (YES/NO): NO